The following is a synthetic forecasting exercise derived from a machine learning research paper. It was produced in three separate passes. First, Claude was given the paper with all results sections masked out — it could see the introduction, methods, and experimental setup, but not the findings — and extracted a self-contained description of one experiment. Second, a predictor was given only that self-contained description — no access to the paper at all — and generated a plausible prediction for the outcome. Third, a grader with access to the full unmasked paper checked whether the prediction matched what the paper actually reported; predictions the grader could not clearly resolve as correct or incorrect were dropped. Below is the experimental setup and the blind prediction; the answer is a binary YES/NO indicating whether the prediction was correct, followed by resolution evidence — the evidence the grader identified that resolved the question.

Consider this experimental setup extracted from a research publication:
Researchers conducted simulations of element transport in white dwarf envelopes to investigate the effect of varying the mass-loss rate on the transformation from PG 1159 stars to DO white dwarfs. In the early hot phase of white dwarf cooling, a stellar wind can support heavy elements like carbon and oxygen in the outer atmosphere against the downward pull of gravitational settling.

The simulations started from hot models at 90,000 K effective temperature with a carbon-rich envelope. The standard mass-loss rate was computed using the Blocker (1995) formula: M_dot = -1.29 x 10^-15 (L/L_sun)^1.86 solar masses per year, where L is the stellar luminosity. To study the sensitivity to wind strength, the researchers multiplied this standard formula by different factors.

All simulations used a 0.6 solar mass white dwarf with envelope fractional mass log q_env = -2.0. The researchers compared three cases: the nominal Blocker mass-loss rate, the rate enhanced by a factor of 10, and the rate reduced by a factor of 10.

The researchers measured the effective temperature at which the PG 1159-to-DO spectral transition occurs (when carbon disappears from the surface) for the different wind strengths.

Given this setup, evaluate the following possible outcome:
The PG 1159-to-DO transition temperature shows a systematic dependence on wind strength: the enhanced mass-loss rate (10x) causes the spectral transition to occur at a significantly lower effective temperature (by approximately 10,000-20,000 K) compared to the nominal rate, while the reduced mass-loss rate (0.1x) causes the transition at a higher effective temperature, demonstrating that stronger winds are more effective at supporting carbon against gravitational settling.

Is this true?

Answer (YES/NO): YES